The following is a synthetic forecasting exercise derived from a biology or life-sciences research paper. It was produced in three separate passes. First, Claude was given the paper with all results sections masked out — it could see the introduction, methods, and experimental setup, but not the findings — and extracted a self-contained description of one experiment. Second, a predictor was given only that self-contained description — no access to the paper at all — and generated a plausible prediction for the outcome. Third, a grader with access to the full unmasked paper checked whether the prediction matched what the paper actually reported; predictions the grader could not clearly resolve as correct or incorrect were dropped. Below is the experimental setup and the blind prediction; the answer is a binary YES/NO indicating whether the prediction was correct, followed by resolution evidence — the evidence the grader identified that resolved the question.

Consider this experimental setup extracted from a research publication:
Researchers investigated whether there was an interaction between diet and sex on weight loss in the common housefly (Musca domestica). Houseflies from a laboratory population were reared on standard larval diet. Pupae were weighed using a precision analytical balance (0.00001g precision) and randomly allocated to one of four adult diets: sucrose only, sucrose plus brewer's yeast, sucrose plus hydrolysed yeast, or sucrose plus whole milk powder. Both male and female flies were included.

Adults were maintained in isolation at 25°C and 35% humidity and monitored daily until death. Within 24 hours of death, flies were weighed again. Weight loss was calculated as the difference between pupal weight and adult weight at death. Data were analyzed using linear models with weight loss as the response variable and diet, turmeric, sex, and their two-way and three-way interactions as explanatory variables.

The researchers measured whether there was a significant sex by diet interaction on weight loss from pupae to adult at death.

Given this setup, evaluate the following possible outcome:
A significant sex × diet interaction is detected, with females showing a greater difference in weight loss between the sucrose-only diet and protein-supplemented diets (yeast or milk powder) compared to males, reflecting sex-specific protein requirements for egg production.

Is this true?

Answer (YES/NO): NO